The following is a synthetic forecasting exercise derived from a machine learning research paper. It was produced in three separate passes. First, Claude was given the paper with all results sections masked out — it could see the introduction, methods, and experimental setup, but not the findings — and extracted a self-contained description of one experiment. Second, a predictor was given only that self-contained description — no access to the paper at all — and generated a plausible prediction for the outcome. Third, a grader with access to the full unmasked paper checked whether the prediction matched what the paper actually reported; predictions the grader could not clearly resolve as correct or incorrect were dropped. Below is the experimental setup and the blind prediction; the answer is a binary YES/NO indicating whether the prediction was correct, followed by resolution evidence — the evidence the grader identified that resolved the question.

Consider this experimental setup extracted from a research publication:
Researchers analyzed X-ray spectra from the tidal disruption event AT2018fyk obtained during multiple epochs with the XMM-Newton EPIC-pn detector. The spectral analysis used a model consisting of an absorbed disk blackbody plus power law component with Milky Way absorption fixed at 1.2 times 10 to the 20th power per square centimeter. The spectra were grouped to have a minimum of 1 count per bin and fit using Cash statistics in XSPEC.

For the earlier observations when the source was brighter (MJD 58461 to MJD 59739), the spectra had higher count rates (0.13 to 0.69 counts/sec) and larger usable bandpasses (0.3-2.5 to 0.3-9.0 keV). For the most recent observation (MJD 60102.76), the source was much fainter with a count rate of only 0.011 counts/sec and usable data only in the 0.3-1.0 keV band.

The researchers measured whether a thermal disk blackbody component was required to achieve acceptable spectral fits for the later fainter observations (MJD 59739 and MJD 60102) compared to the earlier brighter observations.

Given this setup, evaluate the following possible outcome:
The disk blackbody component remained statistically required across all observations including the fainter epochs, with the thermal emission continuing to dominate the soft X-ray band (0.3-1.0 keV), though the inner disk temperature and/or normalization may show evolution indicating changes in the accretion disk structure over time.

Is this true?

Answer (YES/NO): NO